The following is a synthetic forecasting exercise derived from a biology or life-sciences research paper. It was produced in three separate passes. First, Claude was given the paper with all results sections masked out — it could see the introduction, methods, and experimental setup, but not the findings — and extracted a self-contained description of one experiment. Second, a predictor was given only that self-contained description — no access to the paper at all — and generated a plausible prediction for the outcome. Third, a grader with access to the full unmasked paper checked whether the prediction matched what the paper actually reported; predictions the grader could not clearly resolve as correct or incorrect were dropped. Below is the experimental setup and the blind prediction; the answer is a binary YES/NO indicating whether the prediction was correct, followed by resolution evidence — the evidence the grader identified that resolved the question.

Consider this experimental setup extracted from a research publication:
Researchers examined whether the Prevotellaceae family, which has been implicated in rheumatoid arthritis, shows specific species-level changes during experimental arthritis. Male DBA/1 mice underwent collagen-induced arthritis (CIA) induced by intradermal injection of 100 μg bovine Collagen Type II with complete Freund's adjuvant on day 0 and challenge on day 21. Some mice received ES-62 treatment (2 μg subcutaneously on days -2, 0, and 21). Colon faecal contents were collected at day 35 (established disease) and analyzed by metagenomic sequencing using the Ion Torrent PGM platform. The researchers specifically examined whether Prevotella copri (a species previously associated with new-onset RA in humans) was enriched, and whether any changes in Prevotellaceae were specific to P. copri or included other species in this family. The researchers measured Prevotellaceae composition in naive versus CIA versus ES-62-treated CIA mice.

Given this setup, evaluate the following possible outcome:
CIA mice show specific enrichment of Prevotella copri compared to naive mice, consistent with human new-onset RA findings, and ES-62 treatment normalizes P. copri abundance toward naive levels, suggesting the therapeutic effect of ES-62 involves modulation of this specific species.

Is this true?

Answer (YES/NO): NO